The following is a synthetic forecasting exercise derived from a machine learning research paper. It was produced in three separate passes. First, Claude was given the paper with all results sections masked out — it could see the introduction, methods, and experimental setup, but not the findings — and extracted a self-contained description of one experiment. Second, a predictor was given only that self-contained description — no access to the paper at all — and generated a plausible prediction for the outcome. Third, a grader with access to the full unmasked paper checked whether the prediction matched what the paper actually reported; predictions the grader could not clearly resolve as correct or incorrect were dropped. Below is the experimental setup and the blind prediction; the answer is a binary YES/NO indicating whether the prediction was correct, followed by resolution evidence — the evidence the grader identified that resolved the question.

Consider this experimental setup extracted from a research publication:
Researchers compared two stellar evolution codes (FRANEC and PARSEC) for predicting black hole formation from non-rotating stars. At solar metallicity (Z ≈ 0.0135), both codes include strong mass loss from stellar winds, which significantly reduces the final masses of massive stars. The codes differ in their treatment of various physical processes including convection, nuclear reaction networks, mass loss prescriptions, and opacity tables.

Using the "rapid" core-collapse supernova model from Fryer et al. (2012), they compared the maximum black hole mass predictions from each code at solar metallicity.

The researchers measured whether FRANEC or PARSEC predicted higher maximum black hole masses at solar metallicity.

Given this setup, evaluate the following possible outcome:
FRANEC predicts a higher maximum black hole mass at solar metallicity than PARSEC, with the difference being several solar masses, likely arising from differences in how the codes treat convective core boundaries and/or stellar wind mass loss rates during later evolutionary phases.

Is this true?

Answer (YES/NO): NO